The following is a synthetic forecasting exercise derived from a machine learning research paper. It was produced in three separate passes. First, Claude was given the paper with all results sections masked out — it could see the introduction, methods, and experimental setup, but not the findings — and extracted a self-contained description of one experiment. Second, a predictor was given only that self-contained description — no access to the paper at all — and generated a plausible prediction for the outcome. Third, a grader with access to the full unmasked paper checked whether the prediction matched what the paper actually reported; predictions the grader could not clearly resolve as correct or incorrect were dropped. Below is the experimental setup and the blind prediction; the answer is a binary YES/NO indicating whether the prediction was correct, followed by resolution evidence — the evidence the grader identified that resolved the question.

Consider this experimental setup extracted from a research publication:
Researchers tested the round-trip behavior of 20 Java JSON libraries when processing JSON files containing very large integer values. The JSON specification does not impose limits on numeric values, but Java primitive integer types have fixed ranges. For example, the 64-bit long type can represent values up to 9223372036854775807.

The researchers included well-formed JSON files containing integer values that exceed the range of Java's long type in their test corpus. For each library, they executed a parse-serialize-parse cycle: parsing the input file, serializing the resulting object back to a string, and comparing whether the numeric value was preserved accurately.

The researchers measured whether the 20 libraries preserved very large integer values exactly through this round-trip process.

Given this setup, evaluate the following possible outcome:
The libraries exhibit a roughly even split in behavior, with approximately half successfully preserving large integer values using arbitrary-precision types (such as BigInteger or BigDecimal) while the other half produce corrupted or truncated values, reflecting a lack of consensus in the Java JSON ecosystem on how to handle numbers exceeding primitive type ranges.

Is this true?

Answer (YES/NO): NO